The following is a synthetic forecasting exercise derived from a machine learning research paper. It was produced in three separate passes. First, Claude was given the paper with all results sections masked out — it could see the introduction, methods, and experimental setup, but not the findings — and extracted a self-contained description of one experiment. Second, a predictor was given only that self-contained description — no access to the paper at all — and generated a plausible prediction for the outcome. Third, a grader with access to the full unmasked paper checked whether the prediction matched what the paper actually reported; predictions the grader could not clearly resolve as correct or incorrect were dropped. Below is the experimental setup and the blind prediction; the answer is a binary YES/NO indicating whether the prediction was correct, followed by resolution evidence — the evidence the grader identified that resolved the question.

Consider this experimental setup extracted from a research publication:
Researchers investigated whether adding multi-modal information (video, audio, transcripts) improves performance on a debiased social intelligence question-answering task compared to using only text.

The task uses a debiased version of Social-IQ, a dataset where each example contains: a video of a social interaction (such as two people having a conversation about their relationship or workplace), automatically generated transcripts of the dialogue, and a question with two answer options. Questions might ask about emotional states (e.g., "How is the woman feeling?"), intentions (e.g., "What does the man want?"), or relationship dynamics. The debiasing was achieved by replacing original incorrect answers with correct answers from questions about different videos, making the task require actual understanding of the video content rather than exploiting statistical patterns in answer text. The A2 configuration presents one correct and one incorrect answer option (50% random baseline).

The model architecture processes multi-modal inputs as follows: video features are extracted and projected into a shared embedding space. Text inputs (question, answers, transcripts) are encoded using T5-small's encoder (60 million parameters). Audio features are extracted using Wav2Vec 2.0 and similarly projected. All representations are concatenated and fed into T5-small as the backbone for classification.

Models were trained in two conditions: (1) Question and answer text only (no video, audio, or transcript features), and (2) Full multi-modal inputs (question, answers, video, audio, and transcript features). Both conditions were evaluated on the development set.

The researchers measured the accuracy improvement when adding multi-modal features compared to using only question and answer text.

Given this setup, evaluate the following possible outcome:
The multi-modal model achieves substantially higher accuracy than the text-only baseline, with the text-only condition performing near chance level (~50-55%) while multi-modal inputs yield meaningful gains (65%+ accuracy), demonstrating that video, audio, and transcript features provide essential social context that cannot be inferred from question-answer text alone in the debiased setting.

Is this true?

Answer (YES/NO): NO